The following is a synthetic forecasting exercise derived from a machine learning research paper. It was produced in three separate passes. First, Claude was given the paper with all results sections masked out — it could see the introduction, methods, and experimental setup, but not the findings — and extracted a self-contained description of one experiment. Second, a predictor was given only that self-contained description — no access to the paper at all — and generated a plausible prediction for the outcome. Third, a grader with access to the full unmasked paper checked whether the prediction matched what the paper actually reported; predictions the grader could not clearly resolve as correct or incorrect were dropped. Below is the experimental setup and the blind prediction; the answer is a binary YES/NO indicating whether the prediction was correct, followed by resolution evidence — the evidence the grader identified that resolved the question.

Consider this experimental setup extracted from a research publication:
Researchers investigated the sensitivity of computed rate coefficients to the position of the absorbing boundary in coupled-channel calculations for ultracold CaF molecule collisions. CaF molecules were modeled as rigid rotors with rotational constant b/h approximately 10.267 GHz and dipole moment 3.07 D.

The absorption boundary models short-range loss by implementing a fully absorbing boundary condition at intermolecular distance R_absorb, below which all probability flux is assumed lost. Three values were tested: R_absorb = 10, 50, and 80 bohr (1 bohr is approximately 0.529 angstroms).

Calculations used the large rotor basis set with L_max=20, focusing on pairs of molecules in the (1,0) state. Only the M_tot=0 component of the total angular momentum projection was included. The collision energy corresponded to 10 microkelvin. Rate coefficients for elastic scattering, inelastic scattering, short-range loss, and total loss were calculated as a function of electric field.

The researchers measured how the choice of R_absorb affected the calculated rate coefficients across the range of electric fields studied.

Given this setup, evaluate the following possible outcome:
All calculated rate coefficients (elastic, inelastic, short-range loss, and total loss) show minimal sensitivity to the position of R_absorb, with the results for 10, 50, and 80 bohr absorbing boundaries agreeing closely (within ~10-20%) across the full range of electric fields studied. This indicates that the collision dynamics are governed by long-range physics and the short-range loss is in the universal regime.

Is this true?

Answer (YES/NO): NO